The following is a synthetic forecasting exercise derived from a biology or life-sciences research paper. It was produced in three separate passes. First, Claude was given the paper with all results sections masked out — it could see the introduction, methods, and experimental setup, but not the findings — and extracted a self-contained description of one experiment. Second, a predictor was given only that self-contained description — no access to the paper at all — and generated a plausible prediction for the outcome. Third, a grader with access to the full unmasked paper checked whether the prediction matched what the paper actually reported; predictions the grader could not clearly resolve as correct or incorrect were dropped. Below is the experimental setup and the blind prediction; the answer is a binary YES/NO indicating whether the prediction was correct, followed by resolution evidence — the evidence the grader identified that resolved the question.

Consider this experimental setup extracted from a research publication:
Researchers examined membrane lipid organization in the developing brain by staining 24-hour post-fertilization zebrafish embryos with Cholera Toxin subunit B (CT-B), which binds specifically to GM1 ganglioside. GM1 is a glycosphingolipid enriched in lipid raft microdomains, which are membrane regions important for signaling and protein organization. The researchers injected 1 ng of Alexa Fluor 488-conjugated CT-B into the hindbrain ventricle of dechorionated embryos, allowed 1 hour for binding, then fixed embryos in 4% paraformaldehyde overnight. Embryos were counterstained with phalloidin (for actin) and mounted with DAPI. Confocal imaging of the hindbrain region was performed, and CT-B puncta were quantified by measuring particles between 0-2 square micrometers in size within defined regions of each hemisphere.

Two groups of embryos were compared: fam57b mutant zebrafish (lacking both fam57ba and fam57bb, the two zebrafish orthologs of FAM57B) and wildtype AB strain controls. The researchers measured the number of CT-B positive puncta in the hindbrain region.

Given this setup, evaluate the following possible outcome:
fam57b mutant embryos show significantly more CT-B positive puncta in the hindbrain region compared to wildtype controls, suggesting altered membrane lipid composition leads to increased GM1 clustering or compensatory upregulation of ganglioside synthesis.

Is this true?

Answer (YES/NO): YES